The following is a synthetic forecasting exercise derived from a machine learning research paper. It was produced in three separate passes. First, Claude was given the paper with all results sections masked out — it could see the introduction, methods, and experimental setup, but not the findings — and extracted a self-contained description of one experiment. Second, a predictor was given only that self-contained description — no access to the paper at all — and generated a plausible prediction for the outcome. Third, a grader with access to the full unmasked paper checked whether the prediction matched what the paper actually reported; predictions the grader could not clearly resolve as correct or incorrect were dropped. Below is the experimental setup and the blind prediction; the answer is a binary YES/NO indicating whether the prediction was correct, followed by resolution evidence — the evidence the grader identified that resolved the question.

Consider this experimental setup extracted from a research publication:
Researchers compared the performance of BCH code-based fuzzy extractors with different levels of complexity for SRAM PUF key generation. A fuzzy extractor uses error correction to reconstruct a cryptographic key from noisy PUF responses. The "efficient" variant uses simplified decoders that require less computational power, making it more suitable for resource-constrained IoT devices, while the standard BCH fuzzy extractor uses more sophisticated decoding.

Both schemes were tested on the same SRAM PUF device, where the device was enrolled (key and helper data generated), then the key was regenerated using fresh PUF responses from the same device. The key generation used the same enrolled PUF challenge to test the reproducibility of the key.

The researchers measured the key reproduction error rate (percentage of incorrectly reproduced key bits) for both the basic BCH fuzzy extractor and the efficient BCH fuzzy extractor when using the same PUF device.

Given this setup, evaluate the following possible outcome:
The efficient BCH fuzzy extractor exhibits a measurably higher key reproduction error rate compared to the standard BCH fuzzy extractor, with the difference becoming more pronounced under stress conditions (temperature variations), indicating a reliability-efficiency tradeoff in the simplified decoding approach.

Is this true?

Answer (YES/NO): NO